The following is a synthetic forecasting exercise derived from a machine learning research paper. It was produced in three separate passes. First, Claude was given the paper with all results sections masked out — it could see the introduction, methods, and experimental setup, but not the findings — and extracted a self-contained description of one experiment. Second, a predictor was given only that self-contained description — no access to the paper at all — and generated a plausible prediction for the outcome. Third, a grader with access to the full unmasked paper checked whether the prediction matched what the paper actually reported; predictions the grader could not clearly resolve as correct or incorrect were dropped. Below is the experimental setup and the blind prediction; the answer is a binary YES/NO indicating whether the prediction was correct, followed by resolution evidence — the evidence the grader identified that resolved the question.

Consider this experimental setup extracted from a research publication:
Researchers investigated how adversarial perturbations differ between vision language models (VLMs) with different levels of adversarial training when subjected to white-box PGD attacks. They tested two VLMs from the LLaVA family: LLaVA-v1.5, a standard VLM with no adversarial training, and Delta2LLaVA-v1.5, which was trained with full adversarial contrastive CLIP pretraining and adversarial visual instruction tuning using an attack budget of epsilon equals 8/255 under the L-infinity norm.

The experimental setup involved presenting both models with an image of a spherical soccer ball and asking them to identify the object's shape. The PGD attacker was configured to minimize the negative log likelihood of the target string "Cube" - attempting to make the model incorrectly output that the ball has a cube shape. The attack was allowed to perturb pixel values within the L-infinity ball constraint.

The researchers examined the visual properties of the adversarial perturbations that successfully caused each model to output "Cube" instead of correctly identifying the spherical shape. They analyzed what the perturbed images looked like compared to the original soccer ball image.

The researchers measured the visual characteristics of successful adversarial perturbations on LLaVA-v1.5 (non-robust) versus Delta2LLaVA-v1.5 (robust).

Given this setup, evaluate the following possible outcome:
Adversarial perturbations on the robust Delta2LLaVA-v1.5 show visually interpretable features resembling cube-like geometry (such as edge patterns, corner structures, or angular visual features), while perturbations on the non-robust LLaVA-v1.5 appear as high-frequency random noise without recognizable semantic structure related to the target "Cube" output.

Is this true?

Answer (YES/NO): YES